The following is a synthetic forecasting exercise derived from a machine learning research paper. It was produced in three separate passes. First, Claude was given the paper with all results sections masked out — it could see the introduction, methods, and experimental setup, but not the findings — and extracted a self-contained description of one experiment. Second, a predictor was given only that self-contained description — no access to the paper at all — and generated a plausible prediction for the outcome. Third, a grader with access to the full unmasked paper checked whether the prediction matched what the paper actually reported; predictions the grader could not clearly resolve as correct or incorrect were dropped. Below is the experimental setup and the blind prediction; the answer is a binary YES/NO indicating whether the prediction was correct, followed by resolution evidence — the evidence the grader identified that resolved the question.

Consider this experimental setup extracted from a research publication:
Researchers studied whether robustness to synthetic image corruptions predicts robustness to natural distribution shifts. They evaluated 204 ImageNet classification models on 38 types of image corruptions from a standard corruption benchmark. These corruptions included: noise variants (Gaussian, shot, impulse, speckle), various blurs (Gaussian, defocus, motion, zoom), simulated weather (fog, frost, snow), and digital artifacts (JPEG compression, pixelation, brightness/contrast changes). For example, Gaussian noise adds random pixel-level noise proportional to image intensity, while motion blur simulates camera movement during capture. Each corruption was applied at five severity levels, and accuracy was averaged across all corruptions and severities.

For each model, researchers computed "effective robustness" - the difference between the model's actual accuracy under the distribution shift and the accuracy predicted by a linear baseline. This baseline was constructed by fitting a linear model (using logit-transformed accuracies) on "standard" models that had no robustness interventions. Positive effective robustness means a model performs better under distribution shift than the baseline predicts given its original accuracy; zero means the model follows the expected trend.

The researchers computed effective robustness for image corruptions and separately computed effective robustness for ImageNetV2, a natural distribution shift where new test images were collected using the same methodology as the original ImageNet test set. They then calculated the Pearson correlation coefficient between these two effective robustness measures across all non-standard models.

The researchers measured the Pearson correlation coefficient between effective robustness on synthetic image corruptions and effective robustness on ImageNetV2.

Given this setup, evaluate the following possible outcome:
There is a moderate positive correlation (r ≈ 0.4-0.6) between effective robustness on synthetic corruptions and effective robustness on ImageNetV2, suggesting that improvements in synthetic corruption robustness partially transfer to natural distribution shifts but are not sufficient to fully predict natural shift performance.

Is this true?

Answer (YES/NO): NO